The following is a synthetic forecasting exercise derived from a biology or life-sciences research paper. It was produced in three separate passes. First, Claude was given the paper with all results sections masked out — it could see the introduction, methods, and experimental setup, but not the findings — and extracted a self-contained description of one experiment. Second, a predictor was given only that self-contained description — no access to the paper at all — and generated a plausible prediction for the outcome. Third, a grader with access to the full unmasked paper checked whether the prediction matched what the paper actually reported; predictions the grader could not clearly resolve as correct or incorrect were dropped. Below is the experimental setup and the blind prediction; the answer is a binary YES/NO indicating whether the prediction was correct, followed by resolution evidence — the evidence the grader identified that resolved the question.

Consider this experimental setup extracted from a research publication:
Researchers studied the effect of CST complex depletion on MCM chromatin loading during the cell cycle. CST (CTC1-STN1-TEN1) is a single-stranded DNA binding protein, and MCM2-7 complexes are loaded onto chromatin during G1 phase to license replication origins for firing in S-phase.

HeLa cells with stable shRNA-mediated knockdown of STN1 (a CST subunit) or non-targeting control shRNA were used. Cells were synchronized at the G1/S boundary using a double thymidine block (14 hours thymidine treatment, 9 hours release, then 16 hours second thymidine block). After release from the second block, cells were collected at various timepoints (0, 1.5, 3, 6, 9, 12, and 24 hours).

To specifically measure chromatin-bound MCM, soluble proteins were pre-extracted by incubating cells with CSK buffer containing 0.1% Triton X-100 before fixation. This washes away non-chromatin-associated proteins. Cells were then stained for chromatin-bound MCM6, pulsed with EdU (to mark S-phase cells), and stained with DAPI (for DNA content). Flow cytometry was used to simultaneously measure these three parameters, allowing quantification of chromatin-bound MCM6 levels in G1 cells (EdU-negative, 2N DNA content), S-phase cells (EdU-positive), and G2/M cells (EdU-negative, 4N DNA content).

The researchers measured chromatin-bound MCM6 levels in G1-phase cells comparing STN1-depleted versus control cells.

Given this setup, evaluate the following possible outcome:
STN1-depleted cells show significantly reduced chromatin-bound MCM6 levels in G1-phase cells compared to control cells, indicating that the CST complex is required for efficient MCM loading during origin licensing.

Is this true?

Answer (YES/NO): NO